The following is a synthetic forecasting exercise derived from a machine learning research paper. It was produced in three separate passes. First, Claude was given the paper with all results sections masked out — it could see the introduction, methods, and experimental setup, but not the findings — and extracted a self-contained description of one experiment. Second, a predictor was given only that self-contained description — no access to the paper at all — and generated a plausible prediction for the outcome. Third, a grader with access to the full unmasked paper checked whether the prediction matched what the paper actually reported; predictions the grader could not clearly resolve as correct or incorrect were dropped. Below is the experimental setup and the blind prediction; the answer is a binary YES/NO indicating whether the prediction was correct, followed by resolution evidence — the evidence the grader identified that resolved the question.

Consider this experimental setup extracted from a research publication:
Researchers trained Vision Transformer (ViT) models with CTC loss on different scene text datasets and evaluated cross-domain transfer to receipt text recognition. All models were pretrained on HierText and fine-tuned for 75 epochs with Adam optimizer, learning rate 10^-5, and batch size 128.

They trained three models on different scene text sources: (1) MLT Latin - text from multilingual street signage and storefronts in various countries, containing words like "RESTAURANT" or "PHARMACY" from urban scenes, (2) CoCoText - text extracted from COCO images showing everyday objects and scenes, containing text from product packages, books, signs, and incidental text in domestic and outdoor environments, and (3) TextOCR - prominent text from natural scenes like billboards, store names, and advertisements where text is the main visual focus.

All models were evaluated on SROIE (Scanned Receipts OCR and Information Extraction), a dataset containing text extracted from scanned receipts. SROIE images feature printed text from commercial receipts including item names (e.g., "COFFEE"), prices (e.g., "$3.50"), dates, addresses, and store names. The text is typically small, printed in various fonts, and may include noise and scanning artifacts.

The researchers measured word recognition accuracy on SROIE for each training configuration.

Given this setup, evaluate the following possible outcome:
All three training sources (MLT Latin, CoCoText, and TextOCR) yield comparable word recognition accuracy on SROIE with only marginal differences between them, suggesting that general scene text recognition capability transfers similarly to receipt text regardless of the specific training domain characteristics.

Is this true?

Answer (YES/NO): NO